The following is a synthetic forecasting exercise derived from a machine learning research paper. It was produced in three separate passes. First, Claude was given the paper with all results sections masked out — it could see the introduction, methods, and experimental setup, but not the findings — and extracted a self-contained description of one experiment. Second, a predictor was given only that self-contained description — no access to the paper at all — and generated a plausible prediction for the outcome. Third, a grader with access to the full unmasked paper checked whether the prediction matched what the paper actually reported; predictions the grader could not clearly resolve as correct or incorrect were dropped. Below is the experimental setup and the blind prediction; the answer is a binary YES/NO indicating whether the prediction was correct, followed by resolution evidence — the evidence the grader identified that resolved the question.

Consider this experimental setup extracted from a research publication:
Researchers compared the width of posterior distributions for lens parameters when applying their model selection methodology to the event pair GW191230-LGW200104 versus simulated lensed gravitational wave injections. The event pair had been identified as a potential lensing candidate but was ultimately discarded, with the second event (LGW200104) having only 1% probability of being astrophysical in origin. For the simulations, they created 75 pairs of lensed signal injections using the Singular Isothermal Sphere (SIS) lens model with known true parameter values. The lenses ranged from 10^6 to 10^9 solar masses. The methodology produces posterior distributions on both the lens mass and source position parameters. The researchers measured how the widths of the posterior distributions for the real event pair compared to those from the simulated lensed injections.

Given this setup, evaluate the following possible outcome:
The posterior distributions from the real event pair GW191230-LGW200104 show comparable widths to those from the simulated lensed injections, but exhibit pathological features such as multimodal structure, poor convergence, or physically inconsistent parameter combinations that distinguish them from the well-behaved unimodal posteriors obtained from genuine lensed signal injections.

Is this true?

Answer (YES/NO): NO